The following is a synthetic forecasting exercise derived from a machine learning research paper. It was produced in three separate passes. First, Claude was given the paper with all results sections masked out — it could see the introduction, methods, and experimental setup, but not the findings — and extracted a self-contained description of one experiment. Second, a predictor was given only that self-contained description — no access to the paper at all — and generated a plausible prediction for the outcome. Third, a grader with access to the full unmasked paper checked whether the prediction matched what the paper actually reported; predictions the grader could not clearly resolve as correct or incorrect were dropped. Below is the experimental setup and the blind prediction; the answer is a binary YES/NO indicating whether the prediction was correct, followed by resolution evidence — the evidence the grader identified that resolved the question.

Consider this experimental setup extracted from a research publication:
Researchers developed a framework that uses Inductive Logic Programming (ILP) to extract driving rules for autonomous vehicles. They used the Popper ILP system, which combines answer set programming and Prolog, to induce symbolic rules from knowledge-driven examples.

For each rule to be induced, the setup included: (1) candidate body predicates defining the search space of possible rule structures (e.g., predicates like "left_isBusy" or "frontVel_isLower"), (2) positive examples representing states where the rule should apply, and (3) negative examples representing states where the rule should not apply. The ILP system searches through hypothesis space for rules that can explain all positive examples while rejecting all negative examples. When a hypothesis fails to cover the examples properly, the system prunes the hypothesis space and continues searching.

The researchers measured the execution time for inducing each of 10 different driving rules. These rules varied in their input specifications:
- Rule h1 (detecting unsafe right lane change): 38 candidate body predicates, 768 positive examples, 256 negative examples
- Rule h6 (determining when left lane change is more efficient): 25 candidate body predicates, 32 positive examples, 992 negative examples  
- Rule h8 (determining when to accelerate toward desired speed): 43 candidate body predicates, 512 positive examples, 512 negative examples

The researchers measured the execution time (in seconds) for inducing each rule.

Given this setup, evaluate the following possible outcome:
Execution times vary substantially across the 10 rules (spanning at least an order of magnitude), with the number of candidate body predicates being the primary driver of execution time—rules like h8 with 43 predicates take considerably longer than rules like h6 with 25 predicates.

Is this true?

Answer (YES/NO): NO